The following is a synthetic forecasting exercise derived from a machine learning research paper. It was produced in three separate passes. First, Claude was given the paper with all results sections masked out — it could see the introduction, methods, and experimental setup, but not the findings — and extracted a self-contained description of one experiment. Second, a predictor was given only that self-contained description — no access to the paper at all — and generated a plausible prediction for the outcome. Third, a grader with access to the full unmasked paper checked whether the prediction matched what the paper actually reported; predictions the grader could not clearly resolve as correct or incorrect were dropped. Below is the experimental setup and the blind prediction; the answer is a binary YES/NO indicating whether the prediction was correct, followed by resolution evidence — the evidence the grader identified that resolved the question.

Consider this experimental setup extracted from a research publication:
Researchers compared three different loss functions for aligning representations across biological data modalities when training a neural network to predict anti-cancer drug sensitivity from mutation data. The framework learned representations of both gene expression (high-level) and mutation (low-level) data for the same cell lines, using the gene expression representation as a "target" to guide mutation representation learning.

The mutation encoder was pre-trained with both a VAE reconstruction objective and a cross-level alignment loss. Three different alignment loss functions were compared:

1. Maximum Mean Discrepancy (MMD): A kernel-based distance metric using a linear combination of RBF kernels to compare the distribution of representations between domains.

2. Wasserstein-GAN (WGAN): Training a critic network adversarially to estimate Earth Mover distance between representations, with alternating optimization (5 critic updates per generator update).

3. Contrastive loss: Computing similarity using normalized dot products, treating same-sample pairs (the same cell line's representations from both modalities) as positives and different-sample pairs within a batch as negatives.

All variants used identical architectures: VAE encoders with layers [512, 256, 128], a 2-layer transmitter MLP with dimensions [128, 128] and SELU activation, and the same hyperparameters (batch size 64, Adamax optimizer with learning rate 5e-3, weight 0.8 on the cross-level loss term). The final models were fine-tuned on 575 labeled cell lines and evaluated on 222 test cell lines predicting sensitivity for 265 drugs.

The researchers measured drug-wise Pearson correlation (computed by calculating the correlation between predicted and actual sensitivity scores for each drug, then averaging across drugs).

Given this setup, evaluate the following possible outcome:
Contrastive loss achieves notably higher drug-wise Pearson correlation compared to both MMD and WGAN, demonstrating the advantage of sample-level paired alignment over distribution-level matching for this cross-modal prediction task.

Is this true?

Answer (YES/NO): YES